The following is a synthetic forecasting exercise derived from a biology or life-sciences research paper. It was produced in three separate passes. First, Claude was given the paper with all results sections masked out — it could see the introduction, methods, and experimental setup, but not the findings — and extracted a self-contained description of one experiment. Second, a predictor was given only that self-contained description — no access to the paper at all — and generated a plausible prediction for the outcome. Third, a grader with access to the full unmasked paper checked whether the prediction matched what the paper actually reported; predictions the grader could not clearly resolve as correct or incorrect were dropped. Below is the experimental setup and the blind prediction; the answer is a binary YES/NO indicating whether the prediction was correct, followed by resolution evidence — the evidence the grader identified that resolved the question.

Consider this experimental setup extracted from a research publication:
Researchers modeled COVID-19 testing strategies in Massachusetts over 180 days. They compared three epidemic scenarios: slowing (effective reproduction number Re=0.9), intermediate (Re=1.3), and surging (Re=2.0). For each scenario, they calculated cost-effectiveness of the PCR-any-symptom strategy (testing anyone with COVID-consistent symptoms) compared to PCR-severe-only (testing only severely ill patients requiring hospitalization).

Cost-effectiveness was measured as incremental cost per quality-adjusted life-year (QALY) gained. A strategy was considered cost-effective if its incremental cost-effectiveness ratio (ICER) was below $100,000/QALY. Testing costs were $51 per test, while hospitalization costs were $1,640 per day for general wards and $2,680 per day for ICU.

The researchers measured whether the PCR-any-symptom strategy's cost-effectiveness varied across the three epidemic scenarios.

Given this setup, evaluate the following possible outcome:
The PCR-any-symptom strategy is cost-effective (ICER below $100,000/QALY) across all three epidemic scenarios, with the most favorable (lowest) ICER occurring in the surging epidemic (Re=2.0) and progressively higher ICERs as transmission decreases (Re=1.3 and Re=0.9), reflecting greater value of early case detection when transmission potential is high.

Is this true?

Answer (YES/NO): NO